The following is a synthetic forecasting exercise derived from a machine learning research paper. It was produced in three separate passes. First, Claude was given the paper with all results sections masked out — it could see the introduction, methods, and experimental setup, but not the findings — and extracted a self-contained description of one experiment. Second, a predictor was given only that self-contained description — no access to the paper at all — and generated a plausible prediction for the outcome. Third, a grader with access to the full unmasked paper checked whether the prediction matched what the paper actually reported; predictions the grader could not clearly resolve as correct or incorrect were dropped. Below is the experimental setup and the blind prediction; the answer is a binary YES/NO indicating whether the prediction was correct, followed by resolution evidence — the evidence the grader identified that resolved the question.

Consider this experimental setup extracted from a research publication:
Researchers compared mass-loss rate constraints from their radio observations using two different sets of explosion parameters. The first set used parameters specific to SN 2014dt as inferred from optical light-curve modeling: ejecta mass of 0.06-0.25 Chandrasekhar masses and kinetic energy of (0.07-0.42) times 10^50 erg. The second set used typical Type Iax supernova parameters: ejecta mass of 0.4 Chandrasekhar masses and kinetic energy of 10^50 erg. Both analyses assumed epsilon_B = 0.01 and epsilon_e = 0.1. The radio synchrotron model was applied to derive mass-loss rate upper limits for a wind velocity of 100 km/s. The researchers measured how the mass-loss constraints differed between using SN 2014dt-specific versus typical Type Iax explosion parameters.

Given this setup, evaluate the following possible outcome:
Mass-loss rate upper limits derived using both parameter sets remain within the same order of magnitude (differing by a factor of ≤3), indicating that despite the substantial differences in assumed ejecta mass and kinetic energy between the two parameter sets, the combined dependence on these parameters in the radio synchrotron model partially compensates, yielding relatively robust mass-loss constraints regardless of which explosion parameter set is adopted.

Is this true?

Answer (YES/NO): YES